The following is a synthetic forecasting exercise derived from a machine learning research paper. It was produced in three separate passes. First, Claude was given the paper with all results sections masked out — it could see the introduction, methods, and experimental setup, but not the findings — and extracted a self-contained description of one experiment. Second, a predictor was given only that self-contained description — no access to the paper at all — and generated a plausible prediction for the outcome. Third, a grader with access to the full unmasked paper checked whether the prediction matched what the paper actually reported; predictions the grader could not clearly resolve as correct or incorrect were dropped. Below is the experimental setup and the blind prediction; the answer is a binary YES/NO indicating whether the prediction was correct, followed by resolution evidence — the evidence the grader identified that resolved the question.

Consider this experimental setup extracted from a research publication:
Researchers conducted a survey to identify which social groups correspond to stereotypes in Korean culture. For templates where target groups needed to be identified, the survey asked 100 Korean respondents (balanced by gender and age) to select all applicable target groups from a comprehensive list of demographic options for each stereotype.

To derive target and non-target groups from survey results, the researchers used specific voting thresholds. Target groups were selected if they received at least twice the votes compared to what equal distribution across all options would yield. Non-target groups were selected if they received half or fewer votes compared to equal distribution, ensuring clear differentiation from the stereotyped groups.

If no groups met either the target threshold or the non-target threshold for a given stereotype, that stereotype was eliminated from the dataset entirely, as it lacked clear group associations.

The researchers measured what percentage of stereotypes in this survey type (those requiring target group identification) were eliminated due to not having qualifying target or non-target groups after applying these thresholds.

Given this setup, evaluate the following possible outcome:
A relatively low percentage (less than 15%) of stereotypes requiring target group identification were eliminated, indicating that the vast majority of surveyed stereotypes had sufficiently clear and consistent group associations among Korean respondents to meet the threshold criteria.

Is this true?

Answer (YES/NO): YES